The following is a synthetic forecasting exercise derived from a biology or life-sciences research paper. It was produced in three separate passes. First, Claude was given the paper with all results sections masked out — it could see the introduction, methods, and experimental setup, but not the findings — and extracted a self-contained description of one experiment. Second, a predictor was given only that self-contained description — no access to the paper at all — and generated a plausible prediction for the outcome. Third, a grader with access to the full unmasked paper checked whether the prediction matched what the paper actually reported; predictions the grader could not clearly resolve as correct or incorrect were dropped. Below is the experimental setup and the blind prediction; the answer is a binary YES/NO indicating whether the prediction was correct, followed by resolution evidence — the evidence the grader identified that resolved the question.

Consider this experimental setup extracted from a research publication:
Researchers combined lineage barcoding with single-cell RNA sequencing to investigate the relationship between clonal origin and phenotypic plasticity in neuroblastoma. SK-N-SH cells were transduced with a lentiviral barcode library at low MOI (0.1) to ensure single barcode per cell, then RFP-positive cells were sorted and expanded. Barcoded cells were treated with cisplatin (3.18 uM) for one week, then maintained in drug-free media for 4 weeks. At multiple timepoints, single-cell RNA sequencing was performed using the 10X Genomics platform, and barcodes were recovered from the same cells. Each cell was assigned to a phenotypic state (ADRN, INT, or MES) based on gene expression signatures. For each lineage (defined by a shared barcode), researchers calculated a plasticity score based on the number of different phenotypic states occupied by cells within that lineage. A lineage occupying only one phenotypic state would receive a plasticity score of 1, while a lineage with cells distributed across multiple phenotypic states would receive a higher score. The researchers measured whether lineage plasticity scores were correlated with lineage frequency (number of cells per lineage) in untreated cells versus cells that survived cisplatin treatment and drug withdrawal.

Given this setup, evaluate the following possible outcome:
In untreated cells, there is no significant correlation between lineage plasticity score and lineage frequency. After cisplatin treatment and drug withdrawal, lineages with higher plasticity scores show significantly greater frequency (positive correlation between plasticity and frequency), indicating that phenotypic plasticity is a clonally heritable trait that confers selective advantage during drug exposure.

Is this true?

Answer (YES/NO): NO